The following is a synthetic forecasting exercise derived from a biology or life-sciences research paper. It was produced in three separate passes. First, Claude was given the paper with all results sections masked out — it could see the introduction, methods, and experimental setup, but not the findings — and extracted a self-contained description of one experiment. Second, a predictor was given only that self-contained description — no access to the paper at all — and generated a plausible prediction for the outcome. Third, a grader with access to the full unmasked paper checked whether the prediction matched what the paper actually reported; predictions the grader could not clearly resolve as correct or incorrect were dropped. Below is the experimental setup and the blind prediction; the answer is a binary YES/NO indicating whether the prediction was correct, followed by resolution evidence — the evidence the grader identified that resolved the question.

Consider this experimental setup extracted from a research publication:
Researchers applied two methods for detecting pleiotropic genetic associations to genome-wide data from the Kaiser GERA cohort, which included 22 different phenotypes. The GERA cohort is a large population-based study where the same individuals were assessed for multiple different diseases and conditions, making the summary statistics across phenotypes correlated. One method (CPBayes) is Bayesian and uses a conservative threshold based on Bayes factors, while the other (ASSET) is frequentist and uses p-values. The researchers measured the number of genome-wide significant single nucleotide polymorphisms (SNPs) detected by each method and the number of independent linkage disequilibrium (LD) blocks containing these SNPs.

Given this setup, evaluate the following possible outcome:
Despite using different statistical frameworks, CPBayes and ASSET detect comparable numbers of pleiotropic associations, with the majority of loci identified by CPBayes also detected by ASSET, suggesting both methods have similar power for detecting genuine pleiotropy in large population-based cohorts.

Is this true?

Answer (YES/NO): NO